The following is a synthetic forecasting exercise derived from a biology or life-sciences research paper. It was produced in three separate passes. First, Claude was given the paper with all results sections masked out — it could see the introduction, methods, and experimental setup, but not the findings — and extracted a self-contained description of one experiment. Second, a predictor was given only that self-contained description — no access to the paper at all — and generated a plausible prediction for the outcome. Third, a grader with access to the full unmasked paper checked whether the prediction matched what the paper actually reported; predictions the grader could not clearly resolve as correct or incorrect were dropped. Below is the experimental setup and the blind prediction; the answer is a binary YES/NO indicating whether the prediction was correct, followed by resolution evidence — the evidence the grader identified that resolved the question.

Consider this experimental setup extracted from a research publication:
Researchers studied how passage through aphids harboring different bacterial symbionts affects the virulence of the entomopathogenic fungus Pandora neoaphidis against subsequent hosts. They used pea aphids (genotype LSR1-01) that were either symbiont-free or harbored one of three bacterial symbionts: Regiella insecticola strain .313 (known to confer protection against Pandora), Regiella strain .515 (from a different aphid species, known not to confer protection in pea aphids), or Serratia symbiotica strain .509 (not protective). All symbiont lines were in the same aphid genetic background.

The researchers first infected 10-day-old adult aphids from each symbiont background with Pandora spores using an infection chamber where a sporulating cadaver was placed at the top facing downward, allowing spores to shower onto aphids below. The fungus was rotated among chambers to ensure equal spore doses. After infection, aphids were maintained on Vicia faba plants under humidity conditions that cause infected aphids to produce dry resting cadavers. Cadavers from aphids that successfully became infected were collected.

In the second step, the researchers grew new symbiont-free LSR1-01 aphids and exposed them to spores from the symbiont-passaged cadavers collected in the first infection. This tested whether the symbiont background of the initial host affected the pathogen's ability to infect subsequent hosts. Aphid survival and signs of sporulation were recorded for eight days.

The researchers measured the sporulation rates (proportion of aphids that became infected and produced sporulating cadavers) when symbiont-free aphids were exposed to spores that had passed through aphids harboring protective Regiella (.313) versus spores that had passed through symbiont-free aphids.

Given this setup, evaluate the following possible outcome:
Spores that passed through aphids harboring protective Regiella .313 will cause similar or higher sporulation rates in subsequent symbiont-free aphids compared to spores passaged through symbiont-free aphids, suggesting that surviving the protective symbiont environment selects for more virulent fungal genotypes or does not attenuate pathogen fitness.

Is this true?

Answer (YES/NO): NO